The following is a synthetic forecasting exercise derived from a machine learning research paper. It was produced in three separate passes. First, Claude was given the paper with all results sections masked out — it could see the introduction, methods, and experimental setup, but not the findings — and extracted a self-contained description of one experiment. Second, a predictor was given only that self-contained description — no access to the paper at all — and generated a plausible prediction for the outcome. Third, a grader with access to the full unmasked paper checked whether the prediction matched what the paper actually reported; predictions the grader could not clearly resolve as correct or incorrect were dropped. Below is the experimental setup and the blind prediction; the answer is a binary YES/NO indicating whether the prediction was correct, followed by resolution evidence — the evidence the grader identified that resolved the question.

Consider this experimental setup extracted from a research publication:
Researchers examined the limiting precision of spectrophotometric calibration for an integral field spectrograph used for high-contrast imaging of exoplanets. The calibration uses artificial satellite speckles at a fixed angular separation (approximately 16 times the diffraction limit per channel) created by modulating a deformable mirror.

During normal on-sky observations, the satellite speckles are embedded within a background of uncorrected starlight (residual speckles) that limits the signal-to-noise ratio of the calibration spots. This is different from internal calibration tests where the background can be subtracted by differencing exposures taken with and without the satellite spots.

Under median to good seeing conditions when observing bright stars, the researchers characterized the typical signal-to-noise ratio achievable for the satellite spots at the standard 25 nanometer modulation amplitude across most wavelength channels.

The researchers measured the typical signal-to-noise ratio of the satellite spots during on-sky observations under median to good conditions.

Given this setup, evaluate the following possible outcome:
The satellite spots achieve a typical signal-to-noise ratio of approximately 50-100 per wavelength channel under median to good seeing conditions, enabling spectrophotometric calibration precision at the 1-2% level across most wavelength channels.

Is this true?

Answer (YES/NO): NO